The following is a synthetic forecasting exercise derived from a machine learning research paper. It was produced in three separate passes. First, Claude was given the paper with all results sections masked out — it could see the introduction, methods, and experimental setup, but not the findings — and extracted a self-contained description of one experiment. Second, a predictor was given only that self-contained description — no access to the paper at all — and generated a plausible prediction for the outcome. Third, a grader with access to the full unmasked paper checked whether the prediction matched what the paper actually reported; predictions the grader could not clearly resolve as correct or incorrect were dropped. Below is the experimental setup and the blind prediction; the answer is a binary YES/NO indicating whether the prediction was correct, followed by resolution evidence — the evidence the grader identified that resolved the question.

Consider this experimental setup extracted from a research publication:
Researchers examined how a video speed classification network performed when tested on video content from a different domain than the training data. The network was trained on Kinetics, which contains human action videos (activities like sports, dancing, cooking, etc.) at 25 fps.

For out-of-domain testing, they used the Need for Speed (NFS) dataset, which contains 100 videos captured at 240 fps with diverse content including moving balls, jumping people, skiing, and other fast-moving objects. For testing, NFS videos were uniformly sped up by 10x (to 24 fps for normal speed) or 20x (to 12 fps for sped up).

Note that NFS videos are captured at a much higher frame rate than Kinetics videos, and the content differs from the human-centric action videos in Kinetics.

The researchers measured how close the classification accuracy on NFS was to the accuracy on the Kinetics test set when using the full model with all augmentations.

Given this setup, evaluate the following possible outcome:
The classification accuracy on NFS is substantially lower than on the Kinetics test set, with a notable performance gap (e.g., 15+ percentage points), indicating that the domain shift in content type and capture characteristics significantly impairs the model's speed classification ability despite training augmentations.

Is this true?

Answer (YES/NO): NO